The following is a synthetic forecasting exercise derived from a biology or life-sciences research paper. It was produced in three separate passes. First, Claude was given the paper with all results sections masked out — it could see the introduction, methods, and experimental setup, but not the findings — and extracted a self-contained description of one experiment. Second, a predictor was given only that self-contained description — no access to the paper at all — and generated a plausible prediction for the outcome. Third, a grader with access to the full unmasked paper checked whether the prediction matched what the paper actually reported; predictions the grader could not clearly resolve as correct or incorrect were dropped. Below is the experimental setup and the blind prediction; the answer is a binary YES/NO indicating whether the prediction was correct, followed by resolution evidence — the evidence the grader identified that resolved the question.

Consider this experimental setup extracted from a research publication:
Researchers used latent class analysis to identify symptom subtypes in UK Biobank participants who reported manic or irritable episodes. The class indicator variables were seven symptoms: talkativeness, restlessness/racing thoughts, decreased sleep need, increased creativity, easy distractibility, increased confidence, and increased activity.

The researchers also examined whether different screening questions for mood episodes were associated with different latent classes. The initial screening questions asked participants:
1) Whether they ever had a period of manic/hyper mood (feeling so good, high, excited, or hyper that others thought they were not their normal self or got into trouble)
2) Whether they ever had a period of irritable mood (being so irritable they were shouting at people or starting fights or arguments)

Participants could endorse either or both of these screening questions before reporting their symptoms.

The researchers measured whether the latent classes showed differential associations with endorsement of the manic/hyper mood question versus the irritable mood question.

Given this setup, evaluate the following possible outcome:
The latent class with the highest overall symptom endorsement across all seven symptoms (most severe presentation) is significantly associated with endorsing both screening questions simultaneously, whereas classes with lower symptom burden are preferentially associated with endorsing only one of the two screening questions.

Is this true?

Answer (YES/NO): NO